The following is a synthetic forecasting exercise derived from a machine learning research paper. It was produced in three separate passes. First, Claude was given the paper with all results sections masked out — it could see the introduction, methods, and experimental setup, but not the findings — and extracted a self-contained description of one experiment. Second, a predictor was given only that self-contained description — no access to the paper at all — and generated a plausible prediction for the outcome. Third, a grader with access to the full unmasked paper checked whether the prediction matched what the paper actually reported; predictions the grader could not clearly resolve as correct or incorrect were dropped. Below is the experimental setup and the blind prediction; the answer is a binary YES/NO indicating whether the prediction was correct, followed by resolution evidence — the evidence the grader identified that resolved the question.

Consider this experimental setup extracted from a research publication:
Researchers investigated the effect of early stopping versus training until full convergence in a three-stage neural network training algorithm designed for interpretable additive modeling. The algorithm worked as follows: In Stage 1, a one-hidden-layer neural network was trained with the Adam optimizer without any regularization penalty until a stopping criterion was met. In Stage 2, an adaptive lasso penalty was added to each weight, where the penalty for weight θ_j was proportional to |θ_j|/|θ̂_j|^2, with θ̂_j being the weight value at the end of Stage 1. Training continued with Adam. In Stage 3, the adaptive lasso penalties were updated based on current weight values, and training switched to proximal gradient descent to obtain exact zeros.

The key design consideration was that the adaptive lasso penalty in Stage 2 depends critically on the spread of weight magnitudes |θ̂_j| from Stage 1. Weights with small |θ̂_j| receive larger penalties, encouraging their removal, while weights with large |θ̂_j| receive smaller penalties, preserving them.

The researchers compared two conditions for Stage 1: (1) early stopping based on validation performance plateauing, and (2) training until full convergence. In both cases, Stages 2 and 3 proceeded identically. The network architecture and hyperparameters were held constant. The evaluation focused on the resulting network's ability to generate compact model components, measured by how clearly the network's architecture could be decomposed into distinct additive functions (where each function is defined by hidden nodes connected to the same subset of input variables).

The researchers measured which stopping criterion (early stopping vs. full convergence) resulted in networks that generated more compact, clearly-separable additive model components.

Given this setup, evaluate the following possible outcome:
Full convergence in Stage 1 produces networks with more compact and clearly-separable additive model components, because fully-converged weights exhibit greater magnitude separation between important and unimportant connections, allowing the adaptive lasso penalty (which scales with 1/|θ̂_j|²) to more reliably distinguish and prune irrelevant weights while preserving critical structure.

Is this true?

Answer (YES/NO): YES